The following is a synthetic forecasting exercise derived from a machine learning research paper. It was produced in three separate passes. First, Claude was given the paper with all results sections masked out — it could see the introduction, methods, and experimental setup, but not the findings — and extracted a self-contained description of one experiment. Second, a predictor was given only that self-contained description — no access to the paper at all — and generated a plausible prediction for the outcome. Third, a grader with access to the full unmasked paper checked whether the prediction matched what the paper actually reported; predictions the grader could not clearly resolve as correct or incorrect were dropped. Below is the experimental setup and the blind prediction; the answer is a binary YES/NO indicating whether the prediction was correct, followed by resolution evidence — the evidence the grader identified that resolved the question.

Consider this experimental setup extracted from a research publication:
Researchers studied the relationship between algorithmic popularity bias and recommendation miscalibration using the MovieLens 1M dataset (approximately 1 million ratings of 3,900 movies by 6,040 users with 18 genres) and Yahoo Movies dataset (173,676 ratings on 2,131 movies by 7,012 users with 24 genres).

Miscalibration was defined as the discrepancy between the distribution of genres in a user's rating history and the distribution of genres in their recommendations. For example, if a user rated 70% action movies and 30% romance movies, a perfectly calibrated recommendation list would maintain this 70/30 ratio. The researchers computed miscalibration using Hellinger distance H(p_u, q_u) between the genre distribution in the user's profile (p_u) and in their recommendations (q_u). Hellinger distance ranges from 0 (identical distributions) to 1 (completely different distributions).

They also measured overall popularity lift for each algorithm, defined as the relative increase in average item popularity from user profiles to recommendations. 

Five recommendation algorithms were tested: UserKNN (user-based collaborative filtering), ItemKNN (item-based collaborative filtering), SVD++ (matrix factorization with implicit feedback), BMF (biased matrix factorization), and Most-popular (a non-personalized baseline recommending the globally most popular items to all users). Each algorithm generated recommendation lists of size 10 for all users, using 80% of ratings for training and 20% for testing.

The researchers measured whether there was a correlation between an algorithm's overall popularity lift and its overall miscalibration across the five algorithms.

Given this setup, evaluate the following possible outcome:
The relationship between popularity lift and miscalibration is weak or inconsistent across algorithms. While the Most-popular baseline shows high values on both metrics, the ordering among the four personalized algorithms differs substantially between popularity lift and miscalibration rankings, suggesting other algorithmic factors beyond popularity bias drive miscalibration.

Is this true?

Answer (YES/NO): NO